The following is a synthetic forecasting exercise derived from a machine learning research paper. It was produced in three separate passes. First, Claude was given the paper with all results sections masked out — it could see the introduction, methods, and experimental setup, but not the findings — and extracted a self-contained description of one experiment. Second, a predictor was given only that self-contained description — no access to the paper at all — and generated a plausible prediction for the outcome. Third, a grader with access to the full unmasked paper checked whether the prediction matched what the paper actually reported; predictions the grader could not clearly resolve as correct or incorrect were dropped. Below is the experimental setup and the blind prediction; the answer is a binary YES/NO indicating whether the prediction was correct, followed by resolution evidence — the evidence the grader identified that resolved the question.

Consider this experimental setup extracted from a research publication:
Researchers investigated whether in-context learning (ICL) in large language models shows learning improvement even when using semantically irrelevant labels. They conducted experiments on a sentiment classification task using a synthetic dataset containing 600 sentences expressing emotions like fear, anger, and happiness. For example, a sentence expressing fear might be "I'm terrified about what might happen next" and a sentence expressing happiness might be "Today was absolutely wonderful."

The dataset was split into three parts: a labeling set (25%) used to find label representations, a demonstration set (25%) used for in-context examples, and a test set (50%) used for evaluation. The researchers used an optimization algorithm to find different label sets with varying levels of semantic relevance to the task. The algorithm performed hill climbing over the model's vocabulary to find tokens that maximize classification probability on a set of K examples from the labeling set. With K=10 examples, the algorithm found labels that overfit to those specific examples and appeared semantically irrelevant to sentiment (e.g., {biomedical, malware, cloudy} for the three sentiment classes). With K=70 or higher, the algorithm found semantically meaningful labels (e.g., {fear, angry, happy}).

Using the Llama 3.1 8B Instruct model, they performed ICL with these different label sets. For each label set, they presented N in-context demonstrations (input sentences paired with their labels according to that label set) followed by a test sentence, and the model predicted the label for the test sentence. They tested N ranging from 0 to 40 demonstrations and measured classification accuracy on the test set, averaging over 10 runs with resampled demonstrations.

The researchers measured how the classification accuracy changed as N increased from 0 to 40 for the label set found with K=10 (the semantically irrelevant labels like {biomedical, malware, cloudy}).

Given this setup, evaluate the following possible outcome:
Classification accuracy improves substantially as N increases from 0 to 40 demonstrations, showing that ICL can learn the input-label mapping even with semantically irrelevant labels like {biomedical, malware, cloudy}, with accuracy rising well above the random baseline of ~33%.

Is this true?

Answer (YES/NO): NO